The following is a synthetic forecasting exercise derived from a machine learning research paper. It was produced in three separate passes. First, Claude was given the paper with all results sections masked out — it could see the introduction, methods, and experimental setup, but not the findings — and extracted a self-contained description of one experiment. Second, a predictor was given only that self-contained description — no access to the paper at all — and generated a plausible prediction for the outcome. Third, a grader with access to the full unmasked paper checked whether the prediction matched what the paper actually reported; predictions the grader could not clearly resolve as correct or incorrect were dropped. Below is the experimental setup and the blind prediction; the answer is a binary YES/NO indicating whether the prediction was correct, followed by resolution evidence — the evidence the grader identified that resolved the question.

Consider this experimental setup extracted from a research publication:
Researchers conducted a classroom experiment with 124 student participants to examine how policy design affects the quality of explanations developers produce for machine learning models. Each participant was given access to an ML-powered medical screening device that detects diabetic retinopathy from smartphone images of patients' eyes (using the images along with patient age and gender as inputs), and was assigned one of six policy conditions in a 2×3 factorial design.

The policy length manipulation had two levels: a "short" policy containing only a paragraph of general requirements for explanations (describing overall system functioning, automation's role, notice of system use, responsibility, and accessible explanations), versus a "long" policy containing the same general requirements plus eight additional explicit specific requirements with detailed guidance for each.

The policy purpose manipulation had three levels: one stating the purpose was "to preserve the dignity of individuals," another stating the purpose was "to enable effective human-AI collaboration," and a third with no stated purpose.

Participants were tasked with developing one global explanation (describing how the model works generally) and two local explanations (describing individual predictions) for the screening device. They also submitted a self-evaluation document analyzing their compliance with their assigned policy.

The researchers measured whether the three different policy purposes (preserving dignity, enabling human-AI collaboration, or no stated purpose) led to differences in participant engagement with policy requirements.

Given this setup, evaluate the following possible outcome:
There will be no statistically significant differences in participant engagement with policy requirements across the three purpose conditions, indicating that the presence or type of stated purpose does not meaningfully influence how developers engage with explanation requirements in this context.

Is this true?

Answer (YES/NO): YES